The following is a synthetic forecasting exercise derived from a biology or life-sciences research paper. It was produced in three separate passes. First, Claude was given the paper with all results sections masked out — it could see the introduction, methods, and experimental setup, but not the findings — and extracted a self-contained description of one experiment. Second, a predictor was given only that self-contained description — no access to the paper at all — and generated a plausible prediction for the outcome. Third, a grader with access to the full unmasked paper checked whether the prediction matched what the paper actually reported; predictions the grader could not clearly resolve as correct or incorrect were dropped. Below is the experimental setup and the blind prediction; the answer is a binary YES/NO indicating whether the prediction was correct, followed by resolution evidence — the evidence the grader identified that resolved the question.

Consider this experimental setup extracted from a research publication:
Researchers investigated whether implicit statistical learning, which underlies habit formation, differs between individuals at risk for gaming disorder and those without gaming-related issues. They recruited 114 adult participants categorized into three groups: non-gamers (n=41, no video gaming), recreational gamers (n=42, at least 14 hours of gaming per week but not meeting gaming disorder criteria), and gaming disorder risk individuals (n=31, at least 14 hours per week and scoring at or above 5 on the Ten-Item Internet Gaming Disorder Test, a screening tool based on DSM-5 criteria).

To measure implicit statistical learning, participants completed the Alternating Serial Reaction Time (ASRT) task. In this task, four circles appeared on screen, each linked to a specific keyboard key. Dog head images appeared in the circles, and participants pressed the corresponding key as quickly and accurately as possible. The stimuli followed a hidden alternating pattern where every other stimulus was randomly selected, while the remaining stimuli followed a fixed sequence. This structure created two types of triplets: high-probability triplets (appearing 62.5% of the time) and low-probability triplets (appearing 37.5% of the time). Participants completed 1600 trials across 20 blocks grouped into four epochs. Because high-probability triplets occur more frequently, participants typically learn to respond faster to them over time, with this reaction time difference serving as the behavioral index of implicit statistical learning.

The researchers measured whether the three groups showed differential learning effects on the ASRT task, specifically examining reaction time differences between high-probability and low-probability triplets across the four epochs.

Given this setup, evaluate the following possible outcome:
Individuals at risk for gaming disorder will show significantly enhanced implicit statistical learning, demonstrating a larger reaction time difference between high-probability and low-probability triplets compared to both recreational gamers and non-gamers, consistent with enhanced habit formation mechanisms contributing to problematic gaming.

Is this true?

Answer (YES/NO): NO